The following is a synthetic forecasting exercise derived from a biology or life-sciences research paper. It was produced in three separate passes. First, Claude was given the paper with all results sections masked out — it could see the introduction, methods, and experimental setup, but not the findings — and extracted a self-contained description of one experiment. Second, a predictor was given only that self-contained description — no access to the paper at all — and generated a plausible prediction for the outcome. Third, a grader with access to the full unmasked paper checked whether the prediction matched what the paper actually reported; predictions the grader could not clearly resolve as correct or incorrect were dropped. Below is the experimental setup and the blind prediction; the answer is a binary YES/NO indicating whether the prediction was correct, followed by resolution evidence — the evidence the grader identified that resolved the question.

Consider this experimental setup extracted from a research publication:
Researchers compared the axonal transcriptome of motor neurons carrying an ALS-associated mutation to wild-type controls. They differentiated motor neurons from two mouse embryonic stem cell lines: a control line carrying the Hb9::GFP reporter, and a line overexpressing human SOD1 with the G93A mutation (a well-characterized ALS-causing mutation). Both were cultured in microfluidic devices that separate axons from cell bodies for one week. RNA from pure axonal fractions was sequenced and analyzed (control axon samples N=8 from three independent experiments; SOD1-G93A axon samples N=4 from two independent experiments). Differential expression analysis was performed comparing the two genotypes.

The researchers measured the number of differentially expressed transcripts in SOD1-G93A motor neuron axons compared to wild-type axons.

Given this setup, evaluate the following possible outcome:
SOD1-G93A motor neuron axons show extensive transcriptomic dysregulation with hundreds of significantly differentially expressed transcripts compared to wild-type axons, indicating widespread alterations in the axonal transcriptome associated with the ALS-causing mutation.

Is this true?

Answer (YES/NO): NO